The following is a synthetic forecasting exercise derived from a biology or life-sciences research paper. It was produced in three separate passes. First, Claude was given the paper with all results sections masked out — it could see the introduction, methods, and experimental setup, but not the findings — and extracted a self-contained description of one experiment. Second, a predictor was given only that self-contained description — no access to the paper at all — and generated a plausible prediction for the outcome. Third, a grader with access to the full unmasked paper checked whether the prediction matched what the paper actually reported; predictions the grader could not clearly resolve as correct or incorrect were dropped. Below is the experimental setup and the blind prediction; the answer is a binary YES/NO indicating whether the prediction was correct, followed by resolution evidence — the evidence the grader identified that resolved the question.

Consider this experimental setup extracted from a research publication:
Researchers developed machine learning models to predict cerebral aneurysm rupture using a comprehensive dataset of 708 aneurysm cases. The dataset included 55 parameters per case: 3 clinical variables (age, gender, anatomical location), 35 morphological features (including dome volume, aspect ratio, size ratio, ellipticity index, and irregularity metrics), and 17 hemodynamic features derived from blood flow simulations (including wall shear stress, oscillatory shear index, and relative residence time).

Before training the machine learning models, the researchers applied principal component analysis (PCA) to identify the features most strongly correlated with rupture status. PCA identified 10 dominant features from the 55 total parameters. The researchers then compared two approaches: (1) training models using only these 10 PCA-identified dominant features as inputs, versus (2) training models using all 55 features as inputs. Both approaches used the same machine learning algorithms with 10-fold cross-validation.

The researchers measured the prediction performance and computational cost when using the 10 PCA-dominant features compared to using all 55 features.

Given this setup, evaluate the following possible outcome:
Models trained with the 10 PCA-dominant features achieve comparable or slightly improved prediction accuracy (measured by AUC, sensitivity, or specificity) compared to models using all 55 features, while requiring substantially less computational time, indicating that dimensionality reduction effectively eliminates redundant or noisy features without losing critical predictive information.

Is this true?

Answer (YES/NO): NO